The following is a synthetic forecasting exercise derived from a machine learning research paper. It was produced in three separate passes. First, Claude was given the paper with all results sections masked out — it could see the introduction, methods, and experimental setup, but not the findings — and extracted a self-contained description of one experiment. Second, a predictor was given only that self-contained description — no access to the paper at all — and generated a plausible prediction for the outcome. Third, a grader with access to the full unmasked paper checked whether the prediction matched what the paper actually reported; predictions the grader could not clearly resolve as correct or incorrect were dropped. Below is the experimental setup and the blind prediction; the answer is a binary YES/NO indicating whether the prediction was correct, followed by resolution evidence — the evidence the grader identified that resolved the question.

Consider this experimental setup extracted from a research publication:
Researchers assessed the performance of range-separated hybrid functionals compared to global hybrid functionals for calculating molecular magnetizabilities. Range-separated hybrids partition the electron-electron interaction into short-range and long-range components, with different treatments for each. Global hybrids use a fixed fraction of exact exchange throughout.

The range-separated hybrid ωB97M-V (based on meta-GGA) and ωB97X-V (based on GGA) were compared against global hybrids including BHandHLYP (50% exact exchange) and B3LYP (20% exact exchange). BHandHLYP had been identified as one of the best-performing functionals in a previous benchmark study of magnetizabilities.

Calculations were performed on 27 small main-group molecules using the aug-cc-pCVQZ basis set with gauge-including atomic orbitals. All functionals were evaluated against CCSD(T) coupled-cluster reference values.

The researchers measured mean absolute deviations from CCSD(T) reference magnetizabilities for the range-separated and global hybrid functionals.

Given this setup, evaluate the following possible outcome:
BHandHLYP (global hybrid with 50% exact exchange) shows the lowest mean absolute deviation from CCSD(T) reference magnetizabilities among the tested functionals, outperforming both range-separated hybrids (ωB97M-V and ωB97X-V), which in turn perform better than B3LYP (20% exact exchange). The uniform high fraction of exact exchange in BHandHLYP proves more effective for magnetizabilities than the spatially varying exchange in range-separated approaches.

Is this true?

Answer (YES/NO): YES